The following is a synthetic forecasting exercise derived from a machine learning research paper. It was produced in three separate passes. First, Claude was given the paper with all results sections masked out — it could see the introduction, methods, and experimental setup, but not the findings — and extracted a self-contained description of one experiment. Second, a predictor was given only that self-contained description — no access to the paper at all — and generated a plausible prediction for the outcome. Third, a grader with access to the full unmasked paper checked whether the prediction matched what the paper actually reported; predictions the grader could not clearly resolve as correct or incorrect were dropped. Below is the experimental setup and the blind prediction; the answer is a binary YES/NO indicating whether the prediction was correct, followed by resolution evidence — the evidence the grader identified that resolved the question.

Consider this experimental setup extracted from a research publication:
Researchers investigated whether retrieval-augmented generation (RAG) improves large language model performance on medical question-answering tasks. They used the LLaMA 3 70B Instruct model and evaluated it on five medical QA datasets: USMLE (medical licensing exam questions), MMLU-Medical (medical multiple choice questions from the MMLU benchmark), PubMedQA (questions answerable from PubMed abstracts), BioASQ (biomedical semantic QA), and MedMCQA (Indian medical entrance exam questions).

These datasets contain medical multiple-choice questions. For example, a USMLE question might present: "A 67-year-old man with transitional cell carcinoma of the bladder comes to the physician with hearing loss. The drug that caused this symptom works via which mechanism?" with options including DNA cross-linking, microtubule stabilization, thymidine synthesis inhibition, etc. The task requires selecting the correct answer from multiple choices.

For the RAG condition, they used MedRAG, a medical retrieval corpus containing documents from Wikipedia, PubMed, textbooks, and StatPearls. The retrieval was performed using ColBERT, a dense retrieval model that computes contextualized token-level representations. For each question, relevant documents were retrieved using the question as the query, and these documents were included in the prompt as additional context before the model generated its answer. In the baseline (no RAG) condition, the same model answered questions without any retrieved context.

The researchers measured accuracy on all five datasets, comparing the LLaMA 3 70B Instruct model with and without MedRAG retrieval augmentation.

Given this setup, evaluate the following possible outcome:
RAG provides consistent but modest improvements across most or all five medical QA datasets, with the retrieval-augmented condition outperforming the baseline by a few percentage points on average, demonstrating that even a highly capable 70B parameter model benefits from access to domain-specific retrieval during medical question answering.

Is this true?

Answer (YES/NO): NO